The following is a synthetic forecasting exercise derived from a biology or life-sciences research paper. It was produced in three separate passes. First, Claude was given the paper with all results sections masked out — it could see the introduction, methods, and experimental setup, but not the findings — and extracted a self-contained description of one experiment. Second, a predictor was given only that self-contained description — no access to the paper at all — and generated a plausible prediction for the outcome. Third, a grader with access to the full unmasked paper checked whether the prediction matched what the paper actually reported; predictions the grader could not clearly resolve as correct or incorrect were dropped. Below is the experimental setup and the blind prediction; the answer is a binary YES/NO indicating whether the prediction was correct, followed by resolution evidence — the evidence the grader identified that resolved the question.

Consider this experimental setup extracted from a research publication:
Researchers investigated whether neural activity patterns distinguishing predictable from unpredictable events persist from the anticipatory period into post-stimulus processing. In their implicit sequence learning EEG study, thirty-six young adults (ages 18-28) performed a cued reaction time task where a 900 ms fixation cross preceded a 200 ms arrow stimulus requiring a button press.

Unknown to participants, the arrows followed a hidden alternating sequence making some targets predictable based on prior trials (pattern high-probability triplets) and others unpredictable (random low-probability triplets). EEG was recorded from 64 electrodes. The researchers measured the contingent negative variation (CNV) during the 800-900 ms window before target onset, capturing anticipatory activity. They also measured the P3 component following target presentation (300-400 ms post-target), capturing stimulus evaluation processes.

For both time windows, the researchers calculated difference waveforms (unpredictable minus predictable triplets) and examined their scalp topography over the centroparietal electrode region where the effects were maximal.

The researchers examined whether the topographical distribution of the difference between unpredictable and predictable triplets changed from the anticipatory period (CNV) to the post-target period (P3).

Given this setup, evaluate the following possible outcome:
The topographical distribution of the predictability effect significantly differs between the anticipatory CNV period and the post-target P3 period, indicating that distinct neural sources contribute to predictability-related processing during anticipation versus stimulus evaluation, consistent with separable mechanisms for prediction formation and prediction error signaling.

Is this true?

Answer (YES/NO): NO